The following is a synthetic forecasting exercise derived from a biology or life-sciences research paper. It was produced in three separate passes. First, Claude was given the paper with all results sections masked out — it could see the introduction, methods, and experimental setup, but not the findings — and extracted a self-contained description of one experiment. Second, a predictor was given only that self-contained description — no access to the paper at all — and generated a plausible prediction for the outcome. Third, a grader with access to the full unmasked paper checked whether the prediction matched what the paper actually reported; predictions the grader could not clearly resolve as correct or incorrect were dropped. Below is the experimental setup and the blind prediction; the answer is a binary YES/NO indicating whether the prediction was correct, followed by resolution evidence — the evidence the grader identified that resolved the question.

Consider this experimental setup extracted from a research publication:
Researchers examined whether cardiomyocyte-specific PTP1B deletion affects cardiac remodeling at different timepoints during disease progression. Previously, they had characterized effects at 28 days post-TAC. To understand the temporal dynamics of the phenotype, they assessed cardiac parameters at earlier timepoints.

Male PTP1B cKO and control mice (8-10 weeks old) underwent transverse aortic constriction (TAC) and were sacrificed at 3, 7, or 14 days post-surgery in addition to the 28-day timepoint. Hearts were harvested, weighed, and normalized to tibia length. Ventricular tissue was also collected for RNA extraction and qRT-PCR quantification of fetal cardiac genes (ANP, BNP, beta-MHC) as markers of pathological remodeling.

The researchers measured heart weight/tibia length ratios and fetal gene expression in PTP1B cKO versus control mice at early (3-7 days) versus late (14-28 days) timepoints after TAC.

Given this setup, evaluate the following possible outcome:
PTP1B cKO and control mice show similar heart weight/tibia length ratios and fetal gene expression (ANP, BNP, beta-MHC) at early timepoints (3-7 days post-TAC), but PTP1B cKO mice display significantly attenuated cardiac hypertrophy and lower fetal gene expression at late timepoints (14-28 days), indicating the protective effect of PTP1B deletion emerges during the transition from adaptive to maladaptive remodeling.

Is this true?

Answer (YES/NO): NO